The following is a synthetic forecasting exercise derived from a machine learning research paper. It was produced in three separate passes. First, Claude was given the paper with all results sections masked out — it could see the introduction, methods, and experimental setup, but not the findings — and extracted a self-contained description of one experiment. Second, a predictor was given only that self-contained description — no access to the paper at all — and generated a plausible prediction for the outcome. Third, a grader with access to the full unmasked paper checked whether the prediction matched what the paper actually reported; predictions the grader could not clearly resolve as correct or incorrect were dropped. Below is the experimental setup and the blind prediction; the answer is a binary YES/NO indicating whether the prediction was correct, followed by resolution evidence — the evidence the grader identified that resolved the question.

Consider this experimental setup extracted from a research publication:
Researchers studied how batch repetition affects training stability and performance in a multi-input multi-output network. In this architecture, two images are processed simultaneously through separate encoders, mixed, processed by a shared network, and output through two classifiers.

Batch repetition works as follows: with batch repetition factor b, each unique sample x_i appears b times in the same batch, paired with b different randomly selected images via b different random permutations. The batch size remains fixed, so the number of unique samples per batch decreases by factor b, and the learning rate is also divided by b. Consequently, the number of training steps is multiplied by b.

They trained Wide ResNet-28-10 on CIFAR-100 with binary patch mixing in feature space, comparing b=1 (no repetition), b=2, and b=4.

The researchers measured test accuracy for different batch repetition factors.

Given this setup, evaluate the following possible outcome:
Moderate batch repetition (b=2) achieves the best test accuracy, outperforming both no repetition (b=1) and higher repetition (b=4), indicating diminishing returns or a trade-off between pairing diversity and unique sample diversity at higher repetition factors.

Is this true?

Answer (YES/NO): NO